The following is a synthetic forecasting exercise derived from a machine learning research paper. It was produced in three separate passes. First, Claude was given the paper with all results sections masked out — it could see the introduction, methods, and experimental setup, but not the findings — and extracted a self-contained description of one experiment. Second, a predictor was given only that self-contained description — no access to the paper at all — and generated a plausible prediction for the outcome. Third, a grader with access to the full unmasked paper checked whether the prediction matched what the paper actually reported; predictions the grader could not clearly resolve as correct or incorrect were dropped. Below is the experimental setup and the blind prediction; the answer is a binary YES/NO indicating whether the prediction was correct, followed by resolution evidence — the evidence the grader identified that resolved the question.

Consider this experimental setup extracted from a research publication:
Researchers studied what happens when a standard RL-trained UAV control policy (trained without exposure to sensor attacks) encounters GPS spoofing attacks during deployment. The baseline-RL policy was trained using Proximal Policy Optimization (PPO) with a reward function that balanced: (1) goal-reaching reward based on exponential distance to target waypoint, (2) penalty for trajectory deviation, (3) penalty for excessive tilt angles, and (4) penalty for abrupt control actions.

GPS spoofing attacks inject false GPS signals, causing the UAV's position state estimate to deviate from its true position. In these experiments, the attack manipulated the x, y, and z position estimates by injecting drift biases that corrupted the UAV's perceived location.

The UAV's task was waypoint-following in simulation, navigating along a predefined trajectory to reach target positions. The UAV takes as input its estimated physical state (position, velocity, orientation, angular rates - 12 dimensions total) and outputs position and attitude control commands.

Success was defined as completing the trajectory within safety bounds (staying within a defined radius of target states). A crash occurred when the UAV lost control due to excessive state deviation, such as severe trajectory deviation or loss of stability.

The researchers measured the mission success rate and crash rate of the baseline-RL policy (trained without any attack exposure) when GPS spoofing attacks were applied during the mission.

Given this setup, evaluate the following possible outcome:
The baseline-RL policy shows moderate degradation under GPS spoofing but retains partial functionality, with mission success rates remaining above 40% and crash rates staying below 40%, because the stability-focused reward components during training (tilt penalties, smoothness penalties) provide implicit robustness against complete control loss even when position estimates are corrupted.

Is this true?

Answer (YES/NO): NO